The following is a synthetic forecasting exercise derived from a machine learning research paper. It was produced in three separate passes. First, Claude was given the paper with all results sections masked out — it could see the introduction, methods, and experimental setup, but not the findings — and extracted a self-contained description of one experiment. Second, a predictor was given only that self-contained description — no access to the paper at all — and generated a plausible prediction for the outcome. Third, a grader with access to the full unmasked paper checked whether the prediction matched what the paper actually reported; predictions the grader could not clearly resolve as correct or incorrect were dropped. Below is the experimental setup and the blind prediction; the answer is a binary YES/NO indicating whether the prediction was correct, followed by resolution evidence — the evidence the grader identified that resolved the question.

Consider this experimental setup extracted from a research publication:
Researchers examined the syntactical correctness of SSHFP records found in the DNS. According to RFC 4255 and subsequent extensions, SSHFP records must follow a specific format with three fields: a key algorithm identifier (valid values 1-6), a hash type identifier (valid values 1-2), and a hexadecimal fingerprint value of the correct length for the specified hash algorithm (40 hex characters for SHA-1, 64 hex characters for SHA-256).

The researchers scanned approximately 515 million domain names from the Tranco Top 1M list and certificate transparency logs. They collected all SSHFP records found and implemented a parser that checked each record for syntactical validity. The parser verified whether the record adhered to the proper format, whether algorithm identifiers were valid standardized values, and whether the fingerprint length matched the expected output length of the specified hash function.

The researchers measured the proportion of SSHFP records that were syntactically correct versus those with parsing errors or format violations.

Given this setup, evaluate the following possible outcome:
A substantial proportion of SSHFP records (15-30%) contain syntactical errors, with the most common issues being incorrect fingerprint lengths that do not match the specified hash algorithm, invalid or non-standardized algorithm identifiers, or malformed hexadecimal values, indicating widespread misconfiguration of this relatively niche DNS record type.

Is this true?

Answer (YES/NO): NO